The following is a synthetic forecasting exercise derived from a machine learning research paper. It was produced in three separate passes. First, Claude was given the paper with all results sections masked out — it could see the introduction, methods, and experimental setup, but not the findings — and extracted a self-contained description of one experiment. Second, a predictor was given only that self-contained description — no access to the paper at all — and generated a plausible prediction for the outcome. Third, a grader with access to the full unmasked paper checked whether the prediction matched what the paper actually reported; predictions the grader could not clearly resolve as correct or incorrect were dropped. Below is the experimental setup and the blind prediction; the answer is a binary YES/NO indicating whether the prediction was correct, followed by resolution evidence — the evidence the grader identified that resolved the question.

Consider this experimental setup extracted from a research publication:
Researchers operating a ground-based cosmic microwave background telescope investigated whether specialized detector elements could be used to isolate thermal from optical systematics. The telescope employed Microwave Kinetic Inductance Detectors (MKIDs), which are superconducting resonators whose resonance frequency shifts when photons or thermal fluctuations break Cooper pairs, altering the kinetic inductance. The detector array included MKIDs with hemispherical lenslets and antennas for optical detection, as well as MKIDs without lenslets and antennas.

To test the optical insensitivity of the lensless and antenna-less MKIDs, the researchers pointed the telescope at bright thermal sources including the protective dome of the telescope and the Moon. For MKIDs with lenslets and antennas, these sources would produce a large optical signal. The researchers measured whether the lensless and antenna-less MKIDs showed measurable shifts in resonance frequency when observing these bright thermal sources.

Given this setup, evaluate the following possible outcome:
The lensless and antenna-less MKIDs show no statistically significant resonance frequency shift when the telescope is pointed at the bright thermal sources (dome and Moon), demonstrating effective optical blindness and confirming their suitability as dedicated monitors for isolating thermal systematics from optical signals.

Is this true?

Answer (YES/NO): YES